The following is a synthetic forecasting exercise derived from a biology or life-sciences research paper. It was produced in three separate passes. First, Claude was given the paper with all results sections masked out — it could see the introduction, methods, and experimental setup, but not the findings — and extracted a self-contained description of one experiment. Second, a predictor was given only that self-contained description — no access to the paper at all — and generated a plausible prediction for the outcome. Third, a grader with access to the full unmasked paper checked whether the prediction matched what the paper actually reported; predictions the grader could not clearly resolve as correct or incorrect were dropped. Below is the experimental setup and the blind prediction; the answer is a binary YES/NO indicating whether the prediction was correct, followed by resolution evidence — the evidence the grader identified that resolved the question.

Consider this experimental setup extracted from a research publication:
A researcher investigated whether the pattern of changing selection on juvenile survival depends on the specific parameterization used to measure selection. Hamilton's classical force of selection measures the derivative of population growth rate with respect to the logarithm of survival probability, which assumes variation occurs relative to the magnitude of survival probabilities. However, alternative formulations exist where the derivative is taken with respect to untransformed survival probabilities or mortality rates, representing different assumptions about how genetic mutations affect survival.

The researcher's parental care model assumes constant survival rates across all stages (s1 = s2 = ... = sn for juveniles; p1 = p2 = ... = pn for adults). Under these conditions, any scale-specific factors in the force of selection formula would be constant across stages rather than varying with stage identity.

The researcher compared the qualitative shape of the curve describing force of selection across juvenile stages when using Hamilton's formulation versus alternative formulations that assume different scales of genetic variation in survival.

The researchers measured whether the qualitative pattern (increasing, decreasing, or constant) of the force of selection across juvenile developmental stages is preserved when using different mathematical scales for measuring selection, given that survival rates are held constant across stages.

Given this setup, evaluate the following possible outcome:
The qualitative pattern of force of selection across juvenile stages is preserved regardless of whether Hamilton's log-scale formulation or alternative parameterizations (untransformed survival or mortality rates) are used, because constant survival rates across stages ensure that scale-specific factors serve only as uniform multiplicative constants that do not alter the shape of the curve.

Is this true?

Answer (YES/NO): YES